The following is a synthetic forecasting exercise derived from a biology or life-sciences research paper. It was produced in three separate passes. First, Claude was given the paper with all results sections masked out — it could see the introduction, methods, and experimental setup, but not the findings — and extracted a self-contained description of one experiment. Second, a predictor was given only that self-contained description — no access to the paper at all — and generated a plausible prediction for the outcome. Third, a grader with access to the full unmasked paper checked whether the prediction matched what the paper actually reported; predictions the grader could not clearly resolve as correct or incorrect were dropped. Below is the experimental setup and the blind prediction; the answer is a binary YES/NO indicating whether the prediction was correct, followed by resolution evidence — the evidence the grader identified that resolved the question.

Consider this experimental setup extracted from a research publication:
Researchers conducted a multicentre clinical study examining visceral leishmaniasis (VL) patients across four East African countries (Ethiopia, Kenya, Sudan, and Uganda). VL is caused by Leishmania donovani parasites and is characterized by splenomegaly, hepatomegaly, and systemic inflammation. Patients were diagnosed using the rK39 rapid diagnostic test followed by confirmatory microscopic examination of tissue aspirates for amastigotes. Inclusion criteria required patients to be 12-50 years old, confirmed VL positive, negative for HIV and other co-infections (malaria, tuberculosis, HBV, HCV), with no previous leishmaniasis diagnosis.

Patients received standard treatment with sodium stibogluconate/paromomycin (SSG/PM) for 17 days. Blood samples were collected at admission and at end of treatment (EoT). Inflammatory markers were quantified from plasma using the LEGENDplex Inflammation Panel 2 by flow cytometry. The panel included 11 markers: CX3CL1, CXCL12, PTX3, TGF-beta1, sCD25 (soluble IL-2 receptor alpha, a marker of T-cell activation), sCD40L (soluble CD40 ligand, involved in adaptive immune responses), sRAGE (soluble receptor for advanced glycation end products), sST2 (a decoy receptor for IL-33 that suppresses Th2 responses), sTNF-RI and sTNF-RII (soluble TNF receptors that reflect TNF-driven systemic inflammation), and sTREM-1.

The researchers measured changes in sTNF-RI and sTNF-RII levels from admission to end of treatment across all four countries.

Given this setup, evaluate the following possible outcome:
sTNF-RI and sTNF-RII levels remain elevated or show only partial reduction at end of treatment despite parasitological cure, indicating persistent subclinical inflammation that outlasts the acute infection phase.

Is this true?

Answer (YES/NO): NO